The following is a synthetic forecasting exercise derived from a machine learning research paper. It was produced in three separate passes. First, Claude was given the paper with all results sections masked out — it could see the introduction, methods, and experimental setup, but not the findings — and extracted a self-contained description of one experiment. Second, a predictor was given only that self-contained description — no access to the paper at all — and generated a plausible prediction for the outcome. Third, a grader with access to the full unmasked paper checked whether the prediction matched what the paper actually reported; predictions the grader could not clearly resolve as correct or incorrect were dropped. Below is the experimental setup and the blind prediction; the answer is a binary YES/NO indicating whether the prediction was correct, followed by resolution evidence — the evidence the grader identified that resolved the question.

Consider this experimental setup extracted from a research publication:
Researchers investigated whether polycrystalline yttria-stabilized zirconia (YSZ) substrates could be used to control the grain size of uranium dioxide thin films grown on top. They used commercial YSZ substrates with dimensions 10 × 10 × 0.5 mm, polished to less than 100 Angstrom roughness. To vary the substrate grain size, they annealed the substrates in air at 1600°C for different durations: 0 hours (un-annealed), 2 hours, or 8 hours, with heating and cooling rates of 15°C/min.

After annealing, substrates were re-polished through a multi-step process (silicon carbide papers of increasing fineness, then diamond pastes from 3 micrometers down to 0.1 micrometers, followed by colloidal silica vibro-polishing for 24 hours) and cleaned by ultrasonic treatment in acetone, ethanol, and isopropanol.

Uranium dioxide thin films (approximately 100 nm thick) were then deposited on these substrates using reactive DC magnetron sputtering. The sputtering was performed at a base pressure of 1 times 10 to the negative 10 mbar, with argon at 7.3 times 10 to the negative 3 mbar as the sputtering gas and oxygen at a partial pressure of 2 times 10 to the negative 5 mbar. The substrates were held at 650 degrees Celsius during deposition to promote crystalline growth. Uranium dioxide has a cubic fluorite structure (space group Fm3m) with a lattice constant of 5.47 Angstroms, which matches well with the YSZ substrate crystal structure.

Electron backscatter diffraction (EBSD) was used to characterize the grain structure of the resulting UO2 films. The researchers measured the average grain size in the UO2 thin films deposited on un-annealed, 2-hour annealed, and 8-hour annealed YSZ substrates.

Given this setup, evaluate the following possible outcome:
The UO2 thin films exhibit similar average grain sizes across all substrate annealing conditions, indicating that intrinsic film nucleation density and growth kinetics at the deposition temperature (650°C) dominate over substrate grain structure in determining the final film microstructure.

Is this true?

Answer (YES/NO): NO